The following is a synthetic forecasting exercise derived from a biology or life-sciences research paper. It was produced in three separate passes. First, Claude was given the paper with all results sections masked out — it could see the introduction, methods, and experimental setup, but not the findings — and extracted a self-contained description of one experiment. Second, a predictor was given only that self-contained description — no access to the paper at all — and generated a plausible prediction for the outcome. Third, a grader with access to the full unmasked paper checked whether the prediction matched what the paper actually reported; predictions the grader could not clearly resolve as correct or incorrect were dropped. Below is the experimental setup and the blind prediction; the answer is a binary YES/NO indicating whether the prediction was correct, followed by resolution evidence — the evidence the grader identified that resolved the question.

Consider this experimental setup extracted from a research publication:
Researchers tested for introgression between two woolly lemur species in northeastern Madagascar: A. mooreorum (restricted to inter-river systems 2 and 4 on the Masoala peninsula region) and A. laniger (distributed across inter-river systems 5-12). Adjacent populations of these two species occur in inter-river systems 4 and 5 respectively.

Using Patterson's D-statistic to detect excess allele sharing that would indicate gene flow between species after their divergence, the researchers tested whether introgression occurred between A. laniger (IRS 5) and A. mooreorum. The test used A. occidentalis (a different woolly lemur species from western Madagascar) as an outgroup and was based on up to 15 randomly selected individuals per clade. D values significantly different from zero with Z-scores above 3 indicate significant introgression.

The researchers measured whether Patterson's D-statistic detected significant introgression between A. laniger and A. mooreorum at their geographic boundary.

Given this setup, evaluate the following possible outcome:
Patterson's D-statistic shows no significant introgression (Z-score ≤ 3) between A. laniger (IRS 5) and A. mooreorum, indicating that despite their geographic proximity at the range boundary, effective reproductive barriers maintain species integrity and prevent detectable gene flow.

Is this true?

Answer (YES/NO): NO